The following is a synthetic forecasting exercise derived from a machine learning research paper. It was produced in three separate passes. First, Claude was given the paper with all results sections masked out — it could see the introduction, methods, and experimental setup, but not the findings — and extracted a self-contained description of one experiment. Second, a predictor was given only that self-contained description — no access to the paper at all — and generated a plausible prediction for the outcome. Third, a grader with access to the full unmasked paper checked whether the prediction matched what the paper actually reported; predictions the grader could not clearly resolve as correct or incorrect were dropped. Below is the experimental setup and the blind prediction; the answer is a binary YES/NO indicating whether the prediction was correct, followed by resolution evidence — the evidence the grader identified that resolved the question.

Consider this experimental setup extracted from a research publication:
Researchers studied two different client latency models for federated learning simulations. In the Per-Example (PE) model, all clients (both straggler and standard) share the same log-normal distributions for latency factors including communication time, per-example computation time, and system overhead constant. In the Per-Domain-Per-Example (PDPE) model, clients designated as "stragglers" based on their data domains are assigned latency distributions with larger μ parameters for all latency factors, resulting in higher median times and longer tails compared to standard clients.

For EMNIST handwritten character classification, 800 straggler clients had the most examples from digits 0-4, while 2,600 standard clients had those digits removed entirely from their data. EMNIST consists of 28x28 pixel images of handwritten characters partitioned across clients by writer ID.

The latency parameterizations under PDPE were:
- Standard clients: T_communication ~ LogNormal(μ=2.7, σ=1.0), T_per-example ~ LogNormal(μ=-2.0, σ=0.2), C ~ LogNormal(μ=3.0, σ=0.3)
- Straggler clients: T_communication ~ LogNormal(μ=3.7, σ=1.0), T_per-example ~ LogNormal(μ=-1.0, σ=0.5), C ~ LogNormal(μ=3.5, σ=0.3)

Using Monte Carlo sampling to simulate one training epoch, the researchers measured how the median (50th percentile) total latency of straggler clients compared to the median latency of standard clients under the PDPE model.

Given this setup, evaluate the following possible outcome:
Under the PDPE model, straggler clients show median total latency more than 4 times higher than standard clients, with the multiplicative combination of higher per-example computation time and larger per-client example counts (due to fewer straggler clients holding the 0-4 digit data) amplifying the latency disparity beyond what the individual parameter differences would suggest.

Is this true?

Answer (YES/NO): NO